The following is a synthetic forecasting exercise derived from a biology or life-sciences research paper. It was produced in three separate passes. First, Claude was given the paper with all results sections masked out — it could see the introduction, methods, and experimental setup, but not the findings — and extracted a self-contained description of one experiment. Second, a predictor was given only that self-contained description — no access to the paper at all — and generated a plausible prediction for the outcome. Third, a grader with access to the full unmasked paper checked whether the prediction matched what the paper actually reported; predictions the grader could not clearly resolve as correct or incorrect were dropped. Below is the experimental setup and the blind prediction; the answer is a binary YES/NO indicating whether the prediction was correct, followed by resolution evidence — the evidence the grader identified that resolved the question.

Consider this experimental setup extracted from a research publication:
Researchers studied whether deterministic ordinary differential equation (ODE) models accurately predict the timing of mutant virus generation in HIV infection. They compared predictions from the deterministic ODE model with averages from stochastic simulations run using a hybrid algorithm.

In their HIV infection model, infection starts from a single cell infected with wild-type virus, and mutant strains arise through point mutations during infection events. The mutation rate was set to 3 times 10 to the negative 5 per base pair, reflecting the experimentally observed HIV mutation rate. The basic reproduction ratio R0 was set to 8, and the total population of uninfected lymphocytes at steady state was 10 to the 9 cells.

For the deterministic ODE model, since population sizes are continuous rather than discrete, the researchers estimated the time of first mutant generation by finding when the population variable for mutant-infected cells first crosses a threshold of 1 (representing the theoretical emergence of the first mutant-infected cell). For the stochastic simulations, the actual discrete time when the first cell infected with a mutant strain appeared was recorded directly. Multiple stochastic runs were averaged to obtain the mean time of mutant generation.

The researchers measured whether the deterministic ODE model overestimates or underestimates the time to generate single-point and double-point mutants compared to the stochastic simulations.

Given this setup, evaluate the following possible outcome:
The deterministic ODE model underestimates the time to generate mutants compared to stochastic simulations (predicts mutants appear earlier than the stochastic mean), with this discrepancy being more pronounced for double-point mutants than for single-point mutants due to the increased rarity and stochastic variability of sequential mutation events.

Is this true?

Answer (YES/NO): YES